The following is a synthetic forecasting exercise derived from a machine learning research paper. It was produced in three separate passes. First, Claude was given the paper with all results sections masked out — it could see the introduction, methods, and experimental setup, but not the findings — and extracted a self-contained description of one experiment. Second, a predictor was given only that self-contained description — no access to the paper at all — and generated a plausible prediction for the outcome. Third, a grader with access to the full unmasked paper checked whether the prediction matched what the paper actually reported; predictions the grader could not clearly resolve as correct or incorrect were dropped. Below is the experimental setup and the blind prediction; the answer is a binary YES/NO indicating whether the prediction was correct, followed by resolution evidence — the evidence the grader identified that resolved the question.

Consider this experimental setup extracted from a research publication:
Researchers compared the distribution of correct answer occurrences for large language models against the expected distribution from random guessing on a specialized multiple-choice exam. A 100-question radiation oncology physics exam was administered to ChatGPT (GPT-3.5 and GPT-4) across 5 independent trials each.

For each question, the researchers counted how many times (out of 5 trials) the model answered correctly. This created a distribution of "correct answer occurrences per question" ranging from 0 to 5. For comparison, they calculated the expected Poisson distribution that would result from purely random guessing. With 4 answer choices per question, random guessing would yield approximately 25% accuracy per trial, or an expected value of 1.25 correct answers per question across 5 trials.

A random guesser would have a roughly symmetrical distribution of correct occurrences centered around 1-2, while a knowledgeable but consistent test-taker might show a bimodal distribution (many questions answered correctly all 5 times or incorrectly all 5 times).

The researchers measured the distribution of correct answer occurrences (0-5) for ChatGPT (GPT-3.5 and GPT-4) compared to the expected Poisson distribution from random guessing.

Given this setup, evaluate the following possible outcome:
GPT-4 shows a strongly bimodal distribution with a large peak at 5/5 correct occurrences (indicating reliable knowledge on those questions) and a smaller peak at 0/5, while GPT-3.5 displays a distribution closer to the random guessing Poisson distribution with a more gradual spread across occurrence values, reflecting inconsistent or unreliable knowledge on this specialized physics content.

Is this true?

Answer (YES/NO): NO